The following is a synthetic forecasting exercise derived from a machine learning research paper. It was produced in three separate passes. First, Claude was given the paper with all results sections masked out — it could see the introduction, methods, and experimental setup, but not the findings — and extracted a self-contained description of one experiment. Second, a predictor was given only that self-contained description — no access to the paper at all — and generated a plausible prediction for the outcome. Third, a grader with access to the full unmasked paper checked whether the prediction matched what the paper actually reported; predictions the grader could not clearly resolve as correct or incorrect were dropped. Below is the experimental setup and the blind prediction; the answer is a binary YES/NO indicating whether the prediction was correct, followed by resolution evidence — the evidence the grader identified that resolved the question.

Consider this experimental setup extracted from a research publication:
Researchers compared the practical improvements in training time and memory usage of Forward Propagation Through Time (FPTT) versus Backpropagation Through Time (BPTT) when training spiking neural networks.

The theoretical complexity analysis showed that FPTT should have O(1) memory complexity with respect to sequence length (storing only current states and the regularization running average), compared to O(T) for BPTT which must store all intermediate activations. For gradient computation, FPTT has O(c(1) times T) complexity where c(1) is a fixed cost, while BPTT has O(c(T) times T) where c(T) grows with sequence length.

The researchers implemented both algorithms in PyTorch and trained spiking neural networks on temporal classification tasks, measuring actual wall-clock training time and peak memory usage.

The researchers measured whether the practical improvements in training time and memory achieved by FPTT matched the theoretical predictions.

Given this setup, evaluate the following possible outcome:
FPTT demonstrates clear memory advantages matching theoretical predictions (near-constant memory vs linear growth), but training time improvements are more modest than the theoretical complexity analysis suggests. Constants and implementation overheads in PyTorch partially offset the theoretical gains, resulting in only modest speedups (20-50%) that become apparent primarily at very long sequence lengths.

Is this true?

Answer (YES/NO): NO